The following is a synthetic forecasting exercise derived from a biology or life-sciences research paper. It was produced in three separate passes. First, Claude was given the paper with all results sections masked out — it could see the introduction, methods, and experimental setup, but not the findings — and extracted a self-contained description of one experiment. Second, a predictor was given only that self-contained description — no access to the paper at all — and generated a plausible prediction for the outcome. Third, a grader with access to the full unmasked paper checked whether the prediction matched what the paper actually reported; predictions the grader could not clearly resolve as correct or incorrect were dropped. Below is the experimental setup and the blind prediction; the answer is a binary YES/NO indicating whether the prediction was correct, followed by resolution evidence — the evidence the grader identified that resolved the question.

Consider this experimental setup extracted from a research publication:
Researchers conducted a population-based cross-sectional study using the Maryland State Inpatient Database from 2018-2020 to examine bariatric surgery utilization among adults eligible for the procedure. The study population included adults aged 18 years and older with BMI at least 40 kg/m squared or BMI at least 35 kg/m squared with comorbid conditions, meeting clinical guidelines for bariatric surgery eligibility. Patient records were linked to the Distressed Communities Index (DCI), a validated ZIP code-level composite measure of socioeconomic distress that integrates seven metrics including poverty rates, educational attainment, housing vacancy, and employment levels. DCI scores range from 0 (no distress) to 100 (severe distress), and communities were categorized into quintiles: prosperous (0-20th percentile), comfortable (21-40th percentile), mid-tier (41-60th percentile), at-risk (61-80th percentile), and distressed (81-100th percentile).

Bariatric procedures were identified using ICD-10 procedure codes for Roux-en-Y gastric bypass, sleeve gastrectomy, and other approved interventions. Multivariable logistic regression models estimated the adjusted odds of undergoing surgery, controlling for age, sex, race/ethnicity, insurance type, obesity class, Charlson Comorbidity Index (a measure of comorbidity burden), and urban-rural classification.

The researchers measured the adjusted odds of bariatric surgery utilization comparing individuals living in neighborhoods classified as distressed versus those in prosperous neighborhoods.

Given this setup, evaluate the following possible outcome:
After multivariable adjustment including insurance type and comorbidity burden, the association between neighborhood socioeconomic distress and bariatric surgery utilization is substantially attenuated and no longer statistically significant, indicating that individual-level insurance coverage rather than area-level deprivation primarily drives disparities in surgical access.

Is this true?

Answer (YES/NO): NO